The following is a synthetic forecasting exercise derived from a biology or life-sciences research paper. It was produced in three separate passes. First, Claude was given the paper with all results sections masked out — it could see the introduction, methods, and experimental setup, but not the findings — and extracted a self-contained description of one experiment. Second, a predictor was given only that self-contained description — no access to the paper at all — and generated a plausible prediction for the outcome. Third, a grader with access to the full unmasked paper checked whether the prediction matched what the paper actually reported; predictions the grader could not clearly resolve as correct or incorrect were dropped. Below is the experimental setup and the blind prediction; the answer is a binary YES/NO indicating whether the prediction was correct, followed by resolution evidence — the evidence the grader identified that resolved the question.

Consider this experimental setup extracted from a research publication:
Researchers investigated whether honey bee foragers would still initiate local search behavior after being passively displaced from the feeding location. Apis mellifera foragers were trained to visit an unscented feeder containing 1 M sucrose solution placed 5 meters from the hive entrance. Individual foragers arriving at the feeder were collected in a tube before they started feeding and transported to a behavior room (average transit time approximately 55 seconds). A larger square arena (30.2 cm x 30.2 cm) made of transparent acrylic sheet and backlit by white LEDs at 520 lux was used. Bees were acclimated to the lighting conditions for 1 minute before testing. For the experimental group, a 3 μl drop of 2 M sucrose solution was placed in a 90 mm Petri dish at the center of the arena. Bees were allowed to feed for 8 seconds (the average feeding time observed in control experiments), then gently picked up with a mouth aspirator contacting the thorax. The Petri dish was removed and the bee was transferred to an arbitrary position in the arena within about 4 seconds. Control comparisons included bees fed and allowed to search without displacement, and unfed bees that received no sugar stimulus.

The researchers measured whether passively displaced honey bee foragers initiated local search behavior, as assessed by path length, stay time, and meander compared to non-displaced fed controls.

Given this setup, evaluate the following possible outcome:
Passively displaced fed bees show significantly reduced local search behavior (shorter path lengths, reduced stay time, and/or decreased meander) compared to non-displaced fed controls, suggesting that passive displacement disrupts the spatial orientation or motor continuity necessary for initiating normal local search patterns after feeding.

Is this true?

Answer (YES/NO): NO